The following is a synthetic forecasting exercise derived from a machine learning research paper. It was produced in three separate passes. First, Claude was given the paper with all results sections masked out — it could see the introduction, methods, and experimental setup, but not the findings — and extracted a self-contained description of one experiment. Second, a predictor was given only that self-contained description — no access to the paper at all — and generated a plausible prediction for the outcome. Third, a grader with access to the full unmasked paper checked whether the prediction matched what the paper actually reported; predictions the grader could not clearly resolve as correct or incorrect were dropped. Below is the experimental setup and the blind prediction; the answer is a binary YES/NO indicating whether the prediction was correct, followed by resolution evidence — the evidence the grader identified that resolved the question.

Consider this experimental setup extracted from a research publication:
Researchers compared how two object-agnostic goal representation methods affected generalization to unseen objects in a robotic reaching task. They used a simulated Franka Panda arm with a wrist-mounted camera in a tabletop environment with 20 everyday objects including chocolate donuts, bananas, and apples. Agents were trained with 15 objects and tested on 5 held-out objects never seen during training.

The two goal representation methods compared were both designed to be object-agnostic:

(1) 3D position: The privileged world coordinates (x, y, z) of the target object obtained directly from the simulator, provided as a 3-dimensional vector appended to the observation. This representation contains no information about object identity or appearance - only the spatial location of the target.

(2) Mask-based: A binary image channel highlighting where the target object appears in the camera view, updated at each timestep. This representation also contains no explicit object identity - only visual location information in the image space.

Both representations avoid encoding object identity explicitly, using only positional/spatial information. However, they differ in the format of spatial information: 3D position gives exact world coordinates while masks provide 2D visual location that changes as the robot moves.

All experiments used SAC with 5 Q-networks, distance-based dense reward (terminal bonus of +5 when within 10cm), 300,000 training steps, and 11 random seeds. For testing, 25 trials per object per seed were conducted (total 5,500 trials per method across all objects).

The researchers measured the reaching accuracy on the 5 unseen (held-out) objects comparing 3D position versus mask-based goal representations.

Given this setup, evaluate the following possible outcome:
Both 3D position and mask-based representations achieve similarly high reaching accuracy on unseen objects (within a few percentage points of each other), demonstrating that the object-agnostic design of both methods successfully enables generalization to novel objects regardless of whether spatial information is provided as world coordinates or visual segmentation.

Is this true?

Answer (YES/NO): YES